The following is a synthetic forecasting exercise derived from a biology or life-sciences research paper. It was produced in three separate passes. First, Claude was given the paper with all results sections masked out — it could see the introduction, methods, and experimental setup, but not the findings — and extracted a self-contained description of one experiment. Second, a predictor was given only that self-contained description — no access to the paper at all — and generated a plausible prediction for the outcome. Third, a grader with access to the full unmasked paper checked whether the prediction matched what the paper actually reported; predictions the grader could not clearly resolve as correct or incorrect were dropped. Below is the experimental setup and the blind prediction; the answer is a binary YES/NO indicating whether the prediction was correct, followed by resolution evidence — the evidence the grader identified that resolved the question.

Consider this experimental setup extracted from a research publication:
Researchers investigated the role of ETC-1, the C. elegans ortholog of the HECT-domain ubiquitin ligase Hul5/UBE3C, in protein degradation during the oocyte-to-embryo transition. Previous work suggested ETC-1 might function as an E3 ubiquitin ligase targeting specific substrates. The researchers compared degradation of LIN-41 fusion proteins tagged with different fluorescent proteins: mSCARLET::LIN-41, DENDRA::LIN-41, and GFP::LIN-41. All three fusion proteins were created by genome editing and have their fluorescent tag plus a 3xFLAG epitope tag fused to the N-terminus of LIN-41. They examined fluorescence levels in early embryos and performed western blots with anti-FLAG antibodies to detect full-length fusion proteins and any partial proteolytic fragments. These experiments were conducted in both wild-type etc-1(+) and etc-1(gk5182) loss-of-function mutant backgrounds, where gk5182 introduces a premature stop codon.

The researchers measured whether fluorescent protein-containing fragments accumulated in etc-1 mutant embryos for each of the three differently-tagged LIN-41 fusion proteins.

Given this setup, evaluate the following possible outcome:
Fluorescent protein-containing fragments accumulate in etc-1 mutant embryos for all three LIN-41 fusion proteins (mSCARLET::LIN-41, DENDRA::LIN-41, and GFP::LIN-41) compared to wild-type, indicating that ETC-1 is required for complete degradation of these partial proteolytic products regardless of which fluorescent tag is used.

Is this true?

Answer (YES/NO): NO